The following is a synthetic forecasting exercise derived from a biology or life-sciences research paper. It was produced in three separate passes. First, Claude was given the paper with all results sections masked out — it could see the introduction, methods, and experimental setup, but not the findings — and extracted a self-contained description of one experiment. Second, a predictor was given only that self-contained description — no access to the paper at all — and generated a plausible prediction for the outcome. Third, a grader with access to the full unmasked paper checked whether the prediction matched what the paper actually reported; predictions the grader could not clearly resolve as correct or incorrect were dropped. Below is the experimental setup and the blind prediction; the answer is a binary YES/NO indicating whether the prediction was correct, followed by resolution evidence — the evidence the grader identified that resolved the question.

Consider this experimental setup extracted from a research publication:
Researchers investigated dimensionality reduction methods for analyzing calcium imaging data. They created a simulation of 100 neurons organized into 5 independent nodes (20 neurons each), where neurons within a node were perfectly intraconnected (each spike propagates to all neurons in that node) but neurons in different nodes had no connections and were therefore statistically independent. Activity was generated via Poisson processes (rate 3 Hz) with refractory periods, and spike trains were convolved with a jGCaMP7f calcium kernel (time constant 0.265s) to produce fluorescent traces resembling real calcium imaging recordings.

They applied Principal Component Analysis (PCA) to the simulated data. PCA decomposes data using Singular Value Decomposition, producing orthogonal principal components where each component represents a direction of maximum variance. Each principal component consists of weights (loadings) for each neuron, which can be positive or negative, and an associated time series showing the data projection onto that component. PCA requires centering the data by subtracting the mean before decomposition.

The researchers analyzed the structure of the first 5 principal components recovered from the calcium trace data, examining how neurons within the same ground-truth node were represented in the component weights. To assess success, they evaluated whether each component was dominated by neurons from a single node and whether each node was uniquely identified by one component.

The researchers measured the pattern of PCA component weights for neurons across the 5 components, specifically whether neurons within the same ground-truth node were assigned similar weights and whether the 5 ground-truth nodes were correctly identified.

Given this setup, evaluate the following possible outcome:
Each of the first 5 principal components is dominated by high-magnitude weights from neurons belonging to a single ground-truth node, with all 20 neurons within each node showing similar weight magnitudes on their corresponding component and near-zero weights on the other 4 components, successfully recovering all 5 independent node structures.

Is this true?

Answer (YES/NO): NO